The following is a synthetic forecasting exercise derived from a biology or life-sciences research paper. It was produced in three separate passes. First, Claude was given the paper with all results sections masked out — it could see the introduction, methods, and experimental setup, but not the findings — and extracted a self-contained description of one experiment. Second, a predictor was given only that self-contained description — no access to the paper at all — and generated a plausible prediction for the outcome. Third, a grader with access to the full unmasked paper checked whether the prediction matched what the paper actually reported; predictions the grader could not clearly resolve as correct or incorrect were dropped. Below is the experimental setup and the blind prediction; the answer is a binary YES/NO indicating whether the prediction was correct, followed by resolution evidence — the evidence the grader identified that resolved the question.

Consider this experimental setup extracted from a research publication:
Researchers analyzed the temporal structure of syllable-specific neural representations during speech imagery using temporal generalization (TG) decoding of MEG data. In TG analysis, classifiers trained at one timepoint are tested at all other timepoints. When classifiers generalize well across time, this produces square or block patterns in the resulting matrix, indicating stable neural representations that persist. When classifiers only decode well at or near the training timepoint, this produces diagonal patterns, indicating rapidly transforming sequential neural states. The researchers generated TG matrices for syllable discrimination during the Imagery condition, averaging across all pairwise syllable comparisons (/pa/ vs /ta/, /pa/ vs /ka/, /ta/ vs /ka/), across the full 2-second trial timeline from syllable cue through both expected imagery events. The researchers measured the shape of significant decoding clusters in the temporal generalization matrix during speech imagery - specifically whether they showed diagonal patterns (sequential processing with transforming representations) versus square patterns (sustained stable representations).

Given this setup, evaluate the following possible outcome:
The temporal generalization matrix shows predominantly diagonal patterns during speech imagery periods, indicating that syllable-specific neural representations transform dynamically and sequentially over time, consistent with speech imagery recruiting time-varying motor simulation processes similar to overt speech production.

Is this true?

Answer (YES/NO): YES